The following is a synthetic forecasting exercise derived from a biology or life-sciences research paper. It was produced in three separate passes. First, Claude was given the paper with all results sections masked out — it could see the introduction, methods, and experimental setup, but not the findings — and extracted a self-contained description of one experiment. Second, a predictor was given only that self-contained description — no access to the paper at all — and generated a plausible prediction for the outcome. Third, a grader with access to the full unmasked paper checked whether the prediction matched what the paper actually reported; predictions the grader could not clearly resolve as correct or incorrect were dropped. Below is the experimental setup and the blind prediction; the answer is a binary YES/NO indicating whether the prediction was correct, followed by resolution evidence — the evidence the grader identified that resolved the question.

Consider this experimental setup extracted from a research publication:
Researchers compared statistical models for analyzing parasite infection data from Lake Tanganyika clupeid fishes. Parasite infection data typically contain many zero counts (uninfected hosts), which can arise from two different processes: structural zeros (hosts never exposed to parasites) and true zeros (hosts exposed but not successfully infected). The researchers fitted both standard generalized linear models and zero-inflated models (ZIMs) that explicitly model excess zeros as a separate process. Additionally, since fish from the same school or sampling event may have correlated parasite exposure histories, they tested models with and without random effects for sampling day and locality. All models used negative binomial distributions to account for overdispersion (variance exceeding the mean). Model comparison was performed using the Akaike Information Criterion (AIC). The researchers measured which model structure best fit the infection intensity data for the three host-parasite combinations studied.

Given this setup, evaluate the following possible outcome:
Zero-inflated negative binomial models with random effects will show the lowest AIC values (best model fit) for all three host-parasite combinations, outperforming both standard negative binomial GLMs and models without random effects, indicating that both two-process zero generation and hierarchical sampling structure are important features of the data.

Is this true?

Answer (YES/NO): YES